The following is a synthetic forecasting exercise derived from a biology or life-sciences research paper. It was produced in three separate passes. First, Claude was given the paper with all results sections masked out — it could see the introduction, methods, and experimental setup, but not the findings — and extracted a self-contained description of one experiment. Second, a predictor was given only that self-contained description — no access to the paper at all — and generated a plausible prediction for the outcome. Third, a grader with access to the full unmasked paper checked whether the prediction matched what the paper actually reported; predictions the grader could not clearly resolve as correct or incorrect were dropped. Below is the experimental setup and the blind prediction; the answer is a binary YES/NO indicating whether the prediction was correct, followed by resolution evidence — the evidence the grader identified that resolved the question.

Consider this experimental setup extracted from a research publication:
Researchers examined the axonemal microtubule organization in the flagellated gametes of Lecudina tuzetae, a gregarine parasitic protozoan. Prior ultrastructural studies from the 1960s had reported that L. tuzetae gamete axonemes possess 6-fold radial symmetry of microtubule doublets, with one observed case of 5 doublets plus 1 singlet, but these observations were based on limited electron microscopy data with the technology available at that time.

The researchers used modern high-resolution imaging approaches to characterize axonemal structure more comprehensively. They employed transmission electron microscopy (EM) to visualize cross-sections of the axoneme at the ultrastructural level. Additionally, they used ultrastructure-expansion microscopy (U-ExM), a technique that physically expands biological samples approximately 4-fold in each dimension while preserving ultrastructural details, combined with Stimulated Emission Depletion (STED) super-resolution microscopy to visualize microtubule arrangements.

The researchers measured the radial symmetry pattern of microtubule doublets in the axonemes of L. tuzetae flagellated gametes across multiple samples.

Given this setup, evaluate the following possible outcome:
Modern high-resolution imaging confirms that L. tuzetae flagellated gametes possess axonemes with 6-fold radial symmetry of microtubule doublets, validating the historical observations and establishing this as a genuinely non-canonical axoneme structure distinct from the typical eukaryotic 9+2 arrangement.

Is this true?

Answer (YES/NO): NO